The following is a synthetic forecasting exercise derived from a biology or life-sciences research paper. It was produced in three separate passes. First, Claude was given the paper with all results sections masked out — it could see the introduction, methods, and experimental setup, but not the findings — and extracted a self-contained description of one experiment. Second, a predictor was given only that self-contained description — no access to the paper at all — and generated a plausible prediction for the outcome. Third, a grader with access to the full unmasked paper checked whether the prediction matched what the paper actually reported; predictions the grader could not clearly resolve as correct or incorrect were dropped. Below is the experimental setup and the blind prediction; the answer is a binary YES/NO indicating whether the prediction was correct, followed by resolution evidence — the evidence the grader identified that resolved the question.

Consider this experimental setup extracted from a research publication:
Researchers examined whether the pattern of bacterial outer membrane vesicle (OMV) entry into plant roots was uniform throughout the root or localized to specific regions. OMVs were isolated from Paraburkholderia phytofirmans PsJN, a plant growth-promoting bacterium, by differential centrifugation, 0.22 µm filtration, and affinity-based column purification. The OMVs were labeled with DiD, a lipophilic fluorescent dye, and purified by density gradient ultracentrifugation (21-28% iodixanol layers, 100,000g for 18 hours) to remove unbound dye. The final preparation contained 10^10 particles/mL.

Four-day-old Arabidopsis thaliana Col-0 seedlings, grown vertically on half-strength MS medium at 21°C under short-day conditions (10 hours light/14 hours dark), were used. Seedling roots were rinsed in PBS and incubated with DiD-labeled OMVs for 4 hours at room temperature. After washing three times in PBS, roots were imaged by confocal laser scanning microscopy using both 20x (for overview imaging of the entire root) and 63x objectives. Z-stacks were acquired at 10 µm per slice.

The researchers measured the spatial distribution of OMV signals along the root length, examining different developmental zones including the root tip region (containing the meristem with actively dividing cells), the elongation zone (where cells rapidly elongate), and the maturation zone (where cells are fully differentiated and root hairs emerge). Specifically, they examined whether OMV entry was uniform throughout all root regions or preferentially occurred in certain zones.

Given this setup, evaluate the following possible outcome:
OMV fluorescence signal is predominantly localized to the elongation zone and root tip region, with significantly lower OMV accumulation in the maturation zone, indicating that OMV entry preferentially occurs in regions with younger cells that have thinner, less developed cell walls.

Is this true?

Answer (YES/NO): NO